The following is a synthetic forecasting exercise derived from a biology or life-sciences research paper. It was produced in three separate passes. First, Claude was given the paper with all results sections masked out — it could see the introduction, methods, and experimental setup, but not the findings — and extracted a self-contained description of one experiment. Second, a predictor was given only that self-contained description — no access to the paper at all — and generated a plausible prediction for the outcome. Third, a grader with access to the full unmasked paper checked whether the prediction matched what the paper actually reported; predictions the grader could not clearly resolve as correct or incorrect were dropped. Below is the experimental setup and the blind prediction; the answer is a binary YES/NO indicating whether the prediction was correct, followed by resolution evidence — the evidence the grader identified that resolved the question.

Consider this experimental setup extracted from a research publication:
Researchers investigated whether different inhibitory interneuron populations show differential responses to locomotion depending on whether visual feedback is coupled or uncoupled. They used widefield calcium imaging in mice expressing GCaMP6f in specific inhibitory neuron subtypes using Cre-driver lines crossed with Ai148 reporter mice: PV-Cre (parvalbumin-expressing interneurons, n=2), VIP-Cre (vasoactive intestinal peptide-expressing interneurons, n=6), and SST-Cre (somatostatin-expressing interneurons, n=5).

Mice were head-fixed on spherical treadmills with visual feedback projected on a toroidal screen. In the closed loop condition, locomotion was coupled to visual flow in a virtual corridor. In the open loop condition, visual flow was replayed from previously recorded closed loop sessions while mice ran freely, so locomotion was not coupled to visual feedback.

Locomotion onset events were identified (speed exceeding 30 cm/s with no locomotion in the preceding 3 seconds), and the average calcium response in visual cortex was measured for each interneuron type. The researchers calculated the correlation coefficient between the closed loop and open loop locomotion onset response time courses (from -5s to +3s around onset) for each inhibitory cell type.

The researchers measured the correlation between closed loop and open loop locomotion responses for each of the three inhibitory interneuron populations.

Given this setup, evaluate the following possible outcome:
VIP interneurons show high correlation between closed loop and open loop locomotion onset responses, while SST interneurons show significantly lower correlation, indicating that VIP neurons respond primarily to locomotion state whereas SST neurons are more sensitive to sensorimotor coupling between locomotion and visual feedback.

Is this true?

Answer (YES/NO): NO